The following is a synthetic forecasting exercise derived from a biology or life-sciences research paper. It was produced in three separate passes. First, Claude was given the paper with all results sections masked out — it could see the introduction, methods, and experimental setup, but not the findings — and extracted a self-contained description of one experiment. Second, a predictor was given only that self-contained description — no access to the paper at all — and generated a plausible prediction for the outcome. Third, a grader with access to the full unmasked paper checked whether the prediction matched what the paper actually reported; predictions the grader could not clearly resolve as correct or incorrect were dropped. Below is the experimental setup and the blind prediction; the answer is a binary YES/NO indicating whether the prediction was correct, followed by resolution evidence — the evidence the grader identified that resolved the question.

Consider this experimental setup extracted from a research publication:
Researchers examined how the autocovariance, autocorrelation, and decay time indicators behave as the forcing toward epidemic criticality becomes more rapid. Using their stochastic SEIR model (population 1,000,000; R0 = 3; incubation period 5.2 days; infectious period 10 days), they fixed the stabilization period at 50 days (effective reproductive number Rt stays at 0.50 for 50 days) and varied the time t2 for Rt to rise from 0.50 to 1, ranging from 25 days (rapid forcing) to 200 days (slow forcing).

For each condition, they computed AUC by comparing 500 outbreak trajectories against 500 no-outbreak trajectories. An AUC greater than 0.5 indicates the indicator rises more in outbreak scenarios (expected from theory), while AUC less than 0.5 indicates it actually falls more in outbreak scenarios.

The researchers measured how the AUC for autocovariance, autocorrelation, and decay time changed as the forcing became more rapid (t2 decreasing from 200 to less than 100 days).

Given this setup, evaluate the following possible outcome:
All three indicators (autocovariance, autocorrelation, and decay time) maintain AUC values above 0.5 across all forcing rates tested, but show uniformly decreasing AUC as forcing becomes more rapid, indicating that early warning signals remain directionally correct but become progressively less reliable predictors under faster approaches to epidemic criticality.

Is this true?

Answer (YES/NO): NO